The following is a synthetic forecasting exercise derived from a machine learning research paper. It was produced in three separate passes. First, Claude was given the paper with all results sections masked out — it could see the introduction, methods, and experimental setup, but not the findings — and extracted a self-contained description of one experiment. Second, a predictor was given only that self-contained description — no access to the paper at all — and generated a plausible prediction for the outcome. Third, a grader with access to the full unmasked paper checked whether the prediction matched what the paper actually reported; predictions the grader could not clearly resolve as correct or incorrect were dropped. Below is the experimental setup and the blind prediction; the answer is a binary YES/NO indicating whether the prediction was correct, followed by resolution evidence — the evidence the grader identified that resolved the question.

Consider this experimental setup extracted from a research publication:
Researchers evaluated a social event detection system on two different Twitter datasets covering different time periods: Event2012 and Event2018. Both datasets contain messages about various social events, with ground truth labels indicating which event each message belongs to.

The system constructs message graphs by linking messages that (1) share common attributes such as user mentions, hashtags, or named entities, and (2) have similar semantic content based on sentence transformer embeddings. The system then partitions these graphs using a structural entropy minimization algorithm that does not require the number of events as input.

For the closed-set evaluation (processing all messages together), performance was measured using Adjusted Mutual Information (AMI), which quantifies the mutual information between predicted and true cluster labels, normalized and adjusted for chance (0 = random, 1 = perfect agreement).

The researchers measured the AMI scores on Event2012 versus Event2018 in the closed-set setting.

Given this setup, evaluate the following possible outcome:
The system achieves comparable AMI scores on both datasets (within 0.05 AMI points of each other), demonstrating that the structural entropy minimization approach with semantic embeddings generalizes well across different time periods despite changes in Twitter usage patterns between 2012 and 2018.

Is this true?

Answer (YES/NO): NO